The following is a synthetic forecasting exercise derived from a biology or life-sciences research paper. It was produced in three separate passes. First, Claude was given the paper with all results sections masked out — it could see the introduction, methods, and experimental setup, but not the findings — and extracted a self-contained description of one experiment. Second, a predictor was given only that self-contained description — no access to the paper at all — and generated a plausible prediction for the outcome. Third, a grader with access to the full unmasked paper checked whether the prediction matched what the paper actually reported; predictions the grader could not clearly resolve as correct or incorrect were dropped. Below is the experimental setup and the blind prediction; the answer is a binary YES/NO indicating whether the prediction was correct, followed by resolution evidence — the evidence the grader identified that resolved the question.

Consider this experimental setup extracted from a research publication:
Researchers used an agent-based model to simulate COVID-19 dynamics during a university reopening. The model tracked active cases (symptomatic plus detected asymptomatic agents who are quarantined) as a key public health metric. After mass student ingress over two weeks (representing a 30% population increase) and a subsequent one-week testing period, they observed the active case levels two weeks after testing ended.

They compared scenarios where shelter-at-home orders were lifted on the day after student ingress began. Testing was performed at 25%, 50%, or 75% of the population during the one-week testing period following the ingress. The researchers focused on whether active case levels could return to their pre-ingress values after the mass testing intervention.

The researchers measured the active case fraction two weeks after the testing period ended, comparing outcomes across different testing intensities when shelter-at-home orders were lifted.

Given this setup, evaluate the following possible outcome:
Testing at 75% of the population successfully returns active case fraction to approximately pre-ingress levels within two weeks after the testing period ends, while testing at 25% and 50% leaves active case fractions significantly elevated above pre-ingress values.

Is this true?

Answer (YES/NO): NO